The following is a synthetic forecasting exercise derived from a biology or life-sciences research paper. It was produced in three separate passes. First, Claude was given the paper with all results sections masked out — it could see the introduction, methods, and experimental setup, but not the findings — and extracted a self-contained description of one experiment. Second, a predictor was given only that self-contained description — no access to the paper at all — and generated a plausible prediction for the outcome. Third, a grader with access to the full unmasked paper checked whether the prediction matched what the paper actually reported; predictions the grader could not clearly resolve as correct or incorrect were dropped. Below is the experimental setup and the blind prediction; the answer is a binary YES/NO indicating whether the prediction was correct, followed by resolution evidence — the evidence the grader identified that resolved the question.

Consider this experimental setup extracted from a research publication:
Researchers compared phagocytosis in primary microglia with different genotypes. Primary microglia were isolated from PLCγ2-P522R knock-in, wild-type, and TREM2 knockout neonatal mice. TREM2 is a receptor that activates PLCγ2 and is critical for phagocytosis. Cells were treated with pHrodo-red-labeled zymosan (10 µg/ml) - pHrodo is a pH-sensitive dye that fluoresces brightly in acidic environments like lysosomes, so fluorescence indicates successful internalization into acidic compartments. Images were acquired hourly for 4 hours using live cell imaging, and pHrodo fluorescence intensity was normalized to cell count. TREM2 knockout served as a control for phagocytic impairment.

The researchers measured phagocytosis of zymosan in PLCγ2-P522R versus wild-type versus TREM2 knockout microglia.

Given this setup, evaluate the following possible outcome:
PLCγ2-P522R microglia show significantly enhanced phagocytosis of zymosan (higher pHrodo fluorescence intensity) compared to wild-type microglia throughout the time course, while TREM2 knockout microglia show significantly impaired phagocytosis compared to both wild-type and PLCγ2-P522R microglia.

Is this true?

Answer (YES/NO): NO